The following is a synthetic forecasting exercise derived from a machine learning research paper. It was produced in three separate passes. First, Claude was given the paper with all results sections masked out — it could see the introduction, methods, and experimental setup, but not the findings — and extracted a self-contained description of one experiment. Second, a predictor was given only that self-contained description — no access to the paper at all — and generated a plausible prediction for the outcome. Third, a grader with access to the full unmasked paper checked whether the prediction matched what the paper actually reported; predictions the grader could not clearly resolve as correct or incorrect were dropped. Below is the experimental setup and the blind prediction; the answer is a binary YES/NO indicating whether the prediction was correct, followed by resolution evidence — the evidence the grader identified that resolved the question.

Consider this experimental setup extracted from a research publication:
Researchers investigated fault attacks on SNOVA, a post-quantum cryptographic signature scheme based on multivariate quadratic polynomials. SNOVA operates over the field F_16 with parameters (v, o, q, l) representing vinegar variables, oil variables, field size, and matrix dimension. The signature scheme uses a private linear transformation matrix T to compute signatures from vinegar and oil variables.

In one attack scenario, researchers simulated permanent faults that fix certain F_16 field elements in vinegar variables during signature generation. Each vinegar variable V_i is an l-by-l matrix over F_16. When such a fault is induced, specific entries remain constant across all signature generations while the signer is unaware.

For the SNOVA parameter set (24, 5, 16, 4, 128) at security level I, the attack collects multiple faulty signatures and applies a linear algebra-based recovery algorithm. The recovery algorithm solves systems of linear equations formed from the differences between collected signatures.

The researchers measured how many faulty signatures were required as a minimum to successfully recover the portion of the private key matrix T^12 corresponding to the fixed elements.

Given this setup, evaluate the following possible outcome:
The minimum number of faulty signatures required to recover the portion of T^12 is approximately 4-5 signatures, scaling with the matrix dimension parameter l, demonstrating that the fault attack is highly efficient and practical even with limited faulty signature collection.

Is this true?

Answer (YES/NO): NO